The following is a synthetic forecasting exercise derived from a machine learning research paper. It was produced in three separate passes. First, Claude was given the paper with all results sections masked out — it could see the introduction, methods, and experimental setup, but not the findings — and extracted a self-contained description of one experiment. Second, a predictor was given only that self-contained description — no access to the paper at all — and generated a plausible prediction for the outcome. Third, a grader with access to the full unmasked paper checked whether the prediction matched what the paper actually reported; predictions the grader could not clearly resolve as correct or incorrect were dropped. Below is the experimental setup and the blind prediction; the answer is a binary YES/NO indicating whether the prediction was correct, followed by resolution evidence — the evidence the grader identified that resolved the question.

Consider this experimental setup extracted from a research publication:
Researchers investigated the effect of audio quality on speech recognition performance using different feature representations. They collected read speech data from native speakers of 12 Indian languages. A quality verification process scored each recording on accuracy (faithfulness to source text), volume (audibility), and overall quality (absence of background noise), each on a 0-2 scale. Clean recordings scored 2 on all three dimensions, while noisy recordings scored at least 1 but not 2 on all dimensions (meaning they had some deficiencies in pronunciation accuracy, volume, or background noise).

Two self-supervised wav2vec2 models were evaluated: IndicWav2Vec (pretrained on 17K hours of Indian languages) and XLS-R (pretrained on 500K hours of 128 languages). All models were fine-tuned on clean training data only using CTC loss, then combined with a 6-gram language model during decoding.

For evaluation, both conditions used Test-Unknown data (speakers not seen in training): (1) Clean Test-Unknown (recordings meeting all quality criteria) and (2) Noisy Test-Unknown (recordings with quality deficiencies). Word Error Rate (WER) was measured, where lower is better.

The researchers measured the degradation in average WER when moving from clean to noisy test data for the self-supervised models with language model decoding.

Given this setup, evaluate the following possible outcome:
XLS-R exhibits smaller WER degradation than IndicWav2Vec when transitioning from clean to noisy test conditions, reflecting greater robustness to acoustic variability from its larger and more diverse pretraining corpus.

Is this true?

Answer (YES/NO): YES